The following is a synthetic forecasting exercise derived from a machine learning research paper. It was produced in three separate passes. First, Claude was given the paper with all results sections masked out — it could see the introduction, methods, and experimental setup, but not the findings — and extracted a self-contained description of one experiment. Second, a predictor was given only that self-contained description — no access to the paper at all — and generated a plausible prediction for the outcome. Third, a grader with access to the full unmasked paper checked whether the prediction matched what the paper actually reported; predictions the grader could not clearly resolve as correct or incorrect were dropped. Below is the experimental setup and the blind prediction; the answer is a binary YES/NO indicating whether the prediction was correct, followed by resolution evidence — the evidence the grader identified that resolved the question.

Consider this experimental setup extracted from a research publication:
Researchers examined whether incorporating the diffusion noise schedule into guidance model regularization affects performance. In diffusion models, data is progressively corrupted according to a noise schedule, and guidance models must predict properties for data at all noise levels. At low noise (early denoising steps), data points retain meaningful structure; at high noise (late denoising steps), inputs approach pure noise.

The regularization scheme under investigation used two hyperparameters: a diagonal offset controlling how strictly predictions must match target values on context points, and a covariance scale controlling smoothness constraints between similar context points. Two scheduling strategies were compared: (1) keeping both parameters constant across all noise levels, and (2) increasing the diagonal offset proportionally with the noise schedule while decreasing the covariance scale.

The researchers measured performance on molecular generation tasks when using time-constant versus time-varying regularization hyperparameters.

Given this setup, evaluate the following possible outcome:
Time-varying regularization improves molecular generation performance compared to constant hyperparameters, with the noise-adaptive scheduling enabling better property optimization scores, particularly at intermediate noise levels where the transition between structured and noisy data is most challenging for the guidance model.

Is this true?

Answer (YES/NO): NO